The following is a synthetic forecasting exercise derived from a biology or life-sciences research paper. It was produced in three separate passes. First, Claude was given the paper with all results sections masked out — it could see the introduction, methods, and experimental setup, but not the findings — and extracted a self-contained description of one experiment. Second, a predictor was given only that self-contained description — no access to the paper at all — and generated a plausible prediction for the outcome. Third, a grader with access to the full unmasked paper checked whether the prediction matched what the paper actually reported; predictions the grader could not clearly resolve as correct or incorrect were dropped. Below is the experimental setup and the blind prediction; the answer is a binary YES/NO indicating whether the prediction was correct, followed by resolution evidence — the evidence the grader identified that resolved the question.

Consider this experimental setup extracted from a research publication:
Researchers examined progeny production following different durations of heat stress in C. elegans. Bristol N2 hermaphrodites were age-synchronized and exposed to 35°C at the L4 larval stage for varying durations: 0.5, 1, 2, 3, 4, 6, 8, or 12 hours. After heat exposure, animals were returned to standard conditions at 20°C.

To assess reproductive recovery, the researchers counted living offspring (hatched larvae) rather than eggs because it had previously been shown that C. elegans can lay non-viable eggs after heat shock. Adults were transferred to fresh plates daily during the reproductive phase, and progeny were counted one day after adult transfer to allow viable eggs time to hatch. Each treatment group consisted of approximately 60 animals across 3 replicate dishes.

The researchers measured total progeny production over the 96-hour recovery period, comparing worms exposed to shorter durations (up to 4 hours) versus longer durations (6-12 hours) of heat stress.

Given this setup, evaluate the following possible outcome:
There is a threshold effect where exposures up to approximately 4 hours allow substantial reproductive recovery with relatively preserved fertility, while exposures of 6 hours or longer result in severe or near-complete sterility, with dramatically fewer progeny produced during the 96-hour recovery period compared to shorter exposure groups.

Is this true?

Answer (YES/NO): NO